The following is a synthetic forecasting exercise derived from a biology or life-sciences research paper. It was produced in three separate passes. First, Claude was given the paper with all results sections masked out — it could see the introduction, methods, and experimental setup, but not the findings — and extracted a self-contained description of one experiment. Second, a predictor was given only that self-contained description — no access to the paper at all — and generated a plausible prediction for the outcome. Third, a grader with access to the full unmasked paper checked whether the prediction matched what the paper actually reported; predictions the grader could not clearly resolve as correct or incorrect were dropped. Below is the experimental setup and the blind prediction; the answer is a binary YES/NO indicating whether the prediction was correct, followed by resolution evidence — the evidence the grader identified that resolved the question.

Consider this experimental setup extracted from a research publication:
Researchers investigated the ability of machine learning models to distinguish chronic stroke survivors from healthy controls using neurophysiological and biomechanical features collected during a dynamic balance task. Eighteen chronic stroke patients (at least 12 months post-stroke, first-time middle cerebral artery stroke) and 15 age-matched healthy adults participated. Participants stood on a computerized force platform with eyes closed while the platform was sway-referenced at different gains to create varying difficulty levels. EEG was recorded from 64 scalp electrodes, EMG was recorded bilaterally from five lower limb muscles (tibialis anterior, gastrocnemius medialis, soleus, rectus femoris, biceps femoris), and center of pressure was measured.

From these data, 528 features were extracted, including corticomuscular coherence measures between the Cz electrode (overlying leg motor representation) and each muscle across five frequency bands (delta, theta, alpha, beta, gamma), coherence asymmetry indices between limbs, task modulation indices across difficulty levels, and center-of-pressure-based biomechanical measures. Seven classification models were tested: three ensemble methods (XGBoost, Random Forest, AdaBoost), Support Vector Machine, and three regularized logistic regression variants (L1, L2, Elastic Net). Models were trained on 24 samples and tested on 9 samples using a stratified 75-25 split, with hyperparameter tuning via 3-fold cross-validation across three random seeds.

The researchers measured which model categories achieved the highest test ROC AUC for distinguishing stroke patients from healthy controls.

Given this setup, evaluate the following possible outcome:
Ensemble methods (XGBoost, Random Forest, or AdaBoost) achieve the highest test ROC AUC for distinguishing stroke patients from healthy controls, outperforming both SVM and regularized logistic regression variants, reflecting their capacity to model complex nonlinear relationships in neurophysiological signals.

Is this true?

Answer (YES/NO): NO